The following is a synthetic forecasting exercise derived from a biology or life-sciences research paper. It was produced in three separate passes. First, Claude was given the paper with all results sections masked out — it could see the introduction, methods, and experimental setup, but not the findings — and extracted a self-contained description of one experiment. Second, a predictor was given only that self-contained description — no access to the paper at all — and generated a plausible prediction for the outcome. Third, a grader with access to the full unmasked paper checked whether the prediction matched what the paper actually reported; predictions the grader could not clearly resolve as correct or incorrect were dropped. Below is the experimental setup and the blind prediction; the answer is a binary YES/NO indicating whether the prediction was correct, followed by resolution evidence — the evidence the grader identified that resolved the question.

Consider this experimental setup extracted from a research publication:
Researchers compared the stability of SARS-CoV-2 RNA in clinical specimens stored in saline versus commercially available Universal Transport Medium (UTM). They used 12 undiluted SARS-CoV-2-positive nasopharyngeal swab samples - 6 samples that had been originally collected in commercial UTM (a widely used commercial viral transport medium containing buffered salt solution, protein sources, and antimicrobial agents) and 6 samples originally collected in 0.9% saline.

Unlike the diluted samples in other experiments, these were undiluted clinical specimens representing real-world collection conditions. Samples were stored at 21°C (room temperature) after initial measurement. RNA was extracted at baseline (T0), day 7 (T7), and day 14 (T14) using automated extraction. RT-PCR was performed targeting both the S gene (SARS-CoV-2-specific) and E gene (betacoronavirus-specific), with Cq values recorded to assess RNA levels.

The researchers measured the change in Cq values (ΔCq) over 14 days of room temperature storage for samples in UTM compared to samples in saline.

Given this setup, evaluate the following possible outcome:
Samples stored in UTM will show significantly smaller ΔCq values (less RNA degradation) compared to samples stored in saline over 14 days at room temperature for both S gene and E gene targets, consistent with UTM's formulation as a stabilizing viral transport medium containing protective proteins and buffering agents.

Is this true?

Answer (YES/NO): NO